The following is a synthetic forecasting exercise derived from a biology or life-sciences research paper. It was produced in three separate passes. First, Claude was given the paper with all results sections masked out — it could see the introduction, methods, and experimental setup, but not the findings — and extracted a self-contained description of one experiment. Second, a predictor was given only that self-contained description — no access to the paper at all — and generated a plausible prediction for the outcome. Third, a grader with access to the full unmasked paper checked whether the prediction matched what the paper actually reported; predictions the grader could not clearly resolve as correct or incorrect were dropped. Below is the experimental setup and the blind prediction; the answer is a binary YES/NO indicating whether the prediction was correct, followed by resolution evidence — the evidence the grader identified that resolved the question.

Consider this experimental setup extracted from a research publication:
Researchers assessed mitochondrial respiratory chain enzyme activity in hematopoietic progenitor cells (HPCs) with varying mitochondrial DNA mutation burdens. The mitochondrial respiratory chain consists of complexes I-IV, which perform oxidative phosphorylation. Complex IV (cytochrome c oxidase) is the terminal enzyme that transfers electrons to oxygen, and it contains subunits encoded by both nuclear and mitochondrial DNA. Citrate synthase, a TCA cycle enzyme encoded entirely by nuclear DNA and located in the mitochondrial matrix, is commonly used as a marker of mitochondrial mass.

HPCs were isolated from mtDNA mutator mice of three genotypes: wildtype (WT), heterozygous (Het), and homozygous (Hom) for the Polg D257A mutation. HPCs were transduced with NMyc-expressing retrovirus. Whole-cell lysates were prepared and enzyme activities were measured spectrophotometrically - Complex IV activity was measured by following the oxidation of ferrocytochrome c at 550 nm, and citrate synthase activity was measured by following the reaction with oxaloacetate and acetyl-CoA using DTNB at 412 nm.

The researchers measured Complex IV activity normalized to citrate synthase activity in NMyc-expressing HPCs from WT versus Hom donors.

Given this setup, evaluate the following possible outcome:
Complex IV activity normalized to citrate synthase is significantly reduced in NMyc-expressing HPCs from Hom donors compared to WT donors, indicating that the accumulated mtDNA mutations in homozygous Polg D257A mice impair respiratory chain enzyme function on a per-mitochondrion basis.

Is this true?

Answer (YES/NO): YES